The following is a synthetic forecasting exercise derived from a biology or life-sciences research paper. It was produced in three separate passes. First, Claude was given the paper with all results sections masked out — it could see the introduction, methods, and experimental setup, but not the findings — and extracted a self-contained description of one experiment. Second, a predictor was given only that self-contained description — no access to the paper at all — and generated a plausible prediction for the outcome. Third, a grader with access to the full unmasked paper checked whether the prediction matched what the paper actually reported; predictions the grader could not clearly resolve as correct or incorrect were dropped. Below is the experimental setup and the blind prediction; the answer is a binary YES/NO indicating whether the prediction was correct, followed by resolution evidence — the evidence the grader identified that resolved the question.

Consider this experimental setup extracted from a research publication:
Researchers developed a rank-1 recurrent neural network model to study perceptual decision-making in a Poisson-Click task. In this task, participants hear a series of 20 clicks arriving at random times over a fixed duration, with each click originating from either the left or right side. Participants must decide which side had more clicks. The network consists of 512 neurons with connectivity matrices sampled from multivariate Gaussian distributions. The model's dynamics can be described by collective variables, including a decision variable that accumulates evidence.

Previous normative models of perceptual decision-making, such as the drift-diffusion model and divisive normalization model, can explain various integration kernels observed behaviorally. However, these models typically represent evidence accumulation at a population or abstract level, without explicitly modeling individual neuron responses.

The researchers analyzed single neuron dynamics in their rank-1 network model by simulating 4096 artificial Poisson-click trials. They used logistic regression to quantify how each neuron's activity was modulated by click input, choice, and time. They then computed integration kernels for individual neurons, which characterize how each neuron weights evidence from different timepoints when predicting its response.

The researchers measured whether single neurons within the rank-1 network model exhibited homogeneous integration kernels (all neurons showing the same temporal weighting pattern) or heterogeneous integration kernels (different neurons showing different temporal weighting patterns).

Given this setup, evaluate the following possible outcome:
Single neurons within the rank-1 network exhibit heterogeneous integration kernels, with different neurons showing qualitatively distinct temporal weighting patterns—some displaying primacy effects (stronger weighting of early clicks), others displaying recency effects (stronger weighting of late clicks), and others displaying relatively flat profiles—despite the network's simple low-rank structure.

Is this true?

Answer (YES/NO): YES